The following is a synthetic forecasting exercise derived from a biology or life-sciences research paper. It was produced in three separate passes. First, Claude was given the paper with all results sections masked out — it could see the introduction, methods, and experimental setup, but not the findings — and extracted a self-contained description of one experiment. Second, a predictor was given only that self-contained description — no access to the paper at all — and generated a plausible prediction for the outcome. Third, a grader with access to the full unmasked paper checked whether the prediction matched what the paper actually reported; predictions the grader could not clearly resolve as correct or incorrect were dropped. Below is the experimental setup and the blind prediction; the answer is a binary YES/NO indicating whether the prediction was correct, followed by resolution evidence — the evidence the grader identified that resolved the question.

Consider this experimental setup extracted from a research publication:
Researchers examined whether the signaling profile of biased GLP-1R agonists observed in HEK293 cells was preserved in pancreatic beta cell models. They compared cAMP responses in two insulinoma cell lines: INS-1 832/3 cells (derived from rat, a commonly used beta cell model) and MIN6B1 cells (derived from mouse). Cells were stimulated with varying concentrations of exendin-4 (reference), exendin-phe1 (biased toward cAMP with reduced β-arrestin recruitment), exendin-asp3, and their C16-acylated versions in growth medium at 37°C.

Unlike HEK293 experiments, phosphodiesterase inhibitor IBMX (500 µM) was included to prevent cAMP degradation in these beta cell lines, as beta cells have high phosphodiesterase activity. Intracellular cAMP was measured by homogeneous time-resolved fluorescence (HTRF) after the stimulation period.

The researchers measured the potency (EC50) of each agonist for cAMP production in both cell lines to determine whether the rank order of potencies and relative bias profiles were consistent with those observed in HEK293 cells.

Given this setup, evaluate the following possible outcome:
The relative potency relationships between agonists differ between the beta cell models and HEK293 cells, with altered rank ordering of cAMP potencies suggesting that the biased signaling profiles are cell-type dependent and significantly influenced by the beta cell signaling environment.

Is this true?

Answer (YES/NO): NO